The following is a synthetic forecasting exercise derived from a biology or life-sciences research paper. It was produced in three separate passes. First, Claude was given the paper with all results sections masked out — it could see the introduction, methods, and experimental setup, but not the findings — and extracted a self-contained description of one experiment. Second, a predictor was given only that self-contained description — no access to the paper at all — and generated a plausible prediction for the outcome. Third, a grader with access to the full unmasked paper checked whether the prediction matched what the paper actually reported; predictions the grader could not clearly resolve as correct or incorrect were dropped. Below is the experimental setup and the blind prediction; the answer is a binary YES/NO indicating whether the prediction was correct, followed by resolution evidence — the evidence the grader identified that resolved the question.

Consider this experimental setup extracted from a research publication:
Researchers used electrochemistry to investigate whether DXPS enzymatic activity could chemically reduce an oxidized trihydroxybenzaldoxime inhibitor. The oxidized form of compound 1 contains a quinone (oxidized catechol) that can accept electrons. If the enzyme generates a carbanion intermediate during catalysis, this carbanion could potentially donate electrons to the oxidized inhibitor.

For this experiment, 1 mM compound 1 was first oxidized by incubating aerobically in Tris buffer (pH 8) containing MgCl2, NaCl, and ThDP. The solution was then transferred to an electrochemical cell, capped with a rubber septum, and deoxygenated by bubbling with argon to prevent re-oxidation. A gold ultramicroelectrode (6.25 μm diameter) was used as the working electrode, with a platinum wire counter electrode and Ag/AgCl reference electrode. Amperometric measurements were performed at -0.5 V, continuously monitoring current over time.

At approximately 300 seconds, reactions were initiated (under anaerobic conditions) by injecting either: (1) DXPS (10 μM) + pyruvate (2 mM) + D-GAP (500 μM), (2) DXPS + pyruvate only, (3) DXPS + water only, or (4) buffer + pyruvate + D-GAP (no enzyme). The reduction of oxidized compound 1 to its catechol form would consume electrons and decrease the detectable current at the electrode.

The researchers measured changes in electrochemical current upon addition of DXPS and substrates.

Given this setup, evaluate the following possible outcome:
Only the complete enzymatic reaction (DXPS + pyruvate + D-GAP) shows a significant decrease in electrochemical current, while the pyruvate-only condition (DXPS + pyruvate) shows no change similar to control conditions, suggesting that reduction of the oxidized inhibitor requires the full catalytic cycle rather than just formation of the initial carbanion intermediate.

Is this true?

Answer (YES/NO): NO